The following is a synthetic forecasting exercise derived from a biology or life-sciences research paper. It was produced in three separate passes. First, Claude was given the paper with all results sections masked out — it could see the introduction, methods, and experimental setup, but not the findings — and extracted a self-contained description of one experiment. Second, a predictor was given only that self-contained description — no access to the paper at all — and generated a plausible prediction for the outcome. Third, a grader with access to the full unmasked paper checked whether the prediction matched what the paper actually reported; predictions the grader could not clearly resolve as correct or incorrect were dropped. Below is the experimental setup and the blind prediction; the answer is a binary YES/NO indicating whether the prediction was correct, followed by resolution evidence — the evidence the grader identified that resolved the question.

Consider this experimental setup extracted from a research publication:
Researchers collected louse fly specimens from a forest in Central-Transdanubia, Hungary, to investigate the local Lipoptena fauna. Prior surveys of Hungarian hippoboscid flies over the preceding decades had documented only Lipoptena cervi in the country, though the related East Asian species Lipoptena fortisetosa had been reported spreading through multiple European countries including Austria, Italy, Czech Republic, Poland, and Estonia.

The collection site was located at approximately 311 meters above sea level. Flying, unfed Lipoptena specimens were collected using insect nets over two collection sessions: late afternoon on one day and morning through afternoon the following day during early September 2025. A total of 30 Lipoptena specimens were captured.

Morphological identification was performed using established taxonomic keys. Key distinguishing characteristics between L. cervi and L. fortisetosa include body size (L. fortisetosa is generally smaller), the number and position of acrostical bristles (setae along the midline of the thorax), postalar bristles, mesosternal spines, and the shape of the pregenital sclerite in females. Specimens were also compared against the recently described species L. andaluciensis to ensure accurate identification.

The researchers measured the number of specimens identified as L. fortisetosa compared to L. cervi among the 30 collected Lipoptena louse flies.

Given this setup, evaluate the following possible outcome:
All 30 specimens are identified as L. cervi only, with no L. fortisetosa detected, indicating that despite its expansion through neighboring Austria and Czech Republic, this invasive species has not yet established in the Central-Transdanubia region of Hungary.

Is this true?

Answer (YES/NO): NO